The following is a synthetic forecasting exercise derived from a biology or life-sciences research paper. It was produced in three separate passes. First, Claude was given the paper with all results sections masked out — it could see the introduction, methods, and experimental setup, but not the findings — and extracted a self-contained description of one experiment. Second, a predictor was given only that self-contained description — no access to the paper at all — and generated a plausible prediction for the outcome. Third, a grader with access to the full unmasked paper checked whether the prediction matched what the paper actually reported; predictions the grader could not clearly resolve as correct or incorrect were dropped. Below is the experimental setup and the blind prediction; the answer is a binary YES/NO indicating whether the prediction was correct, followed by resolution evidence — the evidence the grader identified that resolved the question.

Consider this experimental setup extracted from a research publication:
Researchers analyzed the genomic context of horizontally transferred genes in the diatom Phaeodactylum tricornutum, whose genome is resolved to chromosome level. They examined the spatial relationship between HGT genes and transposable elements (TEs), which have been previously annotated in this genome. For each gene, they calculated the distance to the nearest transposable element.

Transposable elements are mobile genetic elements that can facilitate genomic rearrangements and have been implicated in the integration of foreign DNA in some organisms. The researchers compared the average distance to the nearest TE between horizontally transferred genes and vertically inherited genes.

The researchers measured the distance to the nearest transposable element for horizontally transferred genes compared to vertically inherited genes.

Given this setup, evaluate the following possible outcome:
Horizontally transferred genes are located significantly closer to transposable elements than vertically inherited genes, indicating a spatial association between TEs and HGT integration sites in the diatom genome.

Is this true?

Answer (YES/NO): NO